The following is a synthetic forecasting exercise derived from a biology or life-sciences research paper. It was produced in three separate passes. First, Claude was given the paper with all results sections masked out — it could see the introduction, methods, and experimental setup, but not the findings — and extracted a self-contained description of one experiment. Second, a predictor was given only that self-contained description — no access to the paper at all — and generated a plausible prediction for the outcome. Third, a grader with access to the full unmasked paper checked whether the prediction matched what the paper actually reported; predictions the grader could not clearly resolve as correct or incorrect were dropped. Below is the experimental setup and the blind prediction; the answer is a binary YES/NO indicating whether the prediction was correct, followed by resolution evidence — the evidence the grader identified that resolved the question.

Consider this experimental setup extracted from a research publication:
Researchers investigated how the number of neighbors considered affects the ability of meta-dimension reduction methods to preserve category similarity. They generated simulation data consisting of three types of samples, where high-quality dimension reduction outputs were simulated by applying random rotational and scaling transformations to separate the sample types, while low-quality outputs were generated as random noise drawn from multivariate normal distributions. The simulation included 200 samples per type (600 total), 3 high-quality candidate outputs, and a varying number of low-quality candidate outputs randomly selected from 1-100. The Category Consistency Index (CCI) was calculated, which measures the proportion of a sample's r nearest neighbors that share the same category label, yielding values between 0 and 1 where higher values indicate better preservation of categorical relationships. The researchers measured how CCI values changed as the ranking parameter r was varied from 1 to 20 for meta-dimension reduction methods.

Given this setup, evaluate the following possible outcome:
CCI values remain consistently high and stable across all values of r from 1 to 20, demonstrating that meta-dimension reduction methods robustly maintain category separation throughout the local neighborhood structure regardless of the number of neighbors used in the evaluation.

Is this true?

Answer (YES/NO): NO